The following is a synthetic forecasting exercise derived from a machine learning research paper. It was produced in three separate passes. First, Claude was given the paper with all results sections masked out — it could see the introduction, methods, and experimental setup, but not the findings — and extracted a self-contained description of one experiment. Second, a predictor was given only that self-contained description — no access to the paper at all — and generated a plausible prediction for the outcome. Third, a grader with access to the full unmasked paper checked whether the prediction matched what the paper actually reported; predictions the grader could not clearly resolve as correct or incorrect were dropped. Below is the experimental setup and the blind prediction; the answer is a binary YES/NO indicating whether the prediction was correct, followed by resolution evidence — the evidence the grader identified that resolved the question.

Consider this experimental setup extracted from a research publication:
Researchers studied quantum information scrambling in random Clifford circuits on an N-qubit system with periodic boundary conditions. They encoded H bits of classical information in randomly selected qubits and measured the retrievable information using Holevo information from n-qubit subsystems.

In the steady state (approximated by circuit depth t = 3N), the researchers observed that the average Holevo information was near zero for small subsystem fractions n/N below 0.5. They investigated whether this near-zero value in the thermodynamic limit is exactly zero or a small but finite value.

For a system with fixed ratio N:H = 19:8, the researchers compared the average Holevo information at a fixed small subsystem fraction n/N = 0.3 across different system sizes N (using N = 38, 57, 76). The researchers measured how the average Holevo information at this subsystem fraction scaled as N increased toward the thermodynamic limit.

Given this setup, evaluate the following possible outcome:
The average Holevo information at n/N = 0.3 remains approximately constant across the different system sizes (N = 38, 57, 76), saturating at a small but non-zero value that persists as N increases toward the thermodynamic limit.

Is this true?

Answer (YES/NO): NO